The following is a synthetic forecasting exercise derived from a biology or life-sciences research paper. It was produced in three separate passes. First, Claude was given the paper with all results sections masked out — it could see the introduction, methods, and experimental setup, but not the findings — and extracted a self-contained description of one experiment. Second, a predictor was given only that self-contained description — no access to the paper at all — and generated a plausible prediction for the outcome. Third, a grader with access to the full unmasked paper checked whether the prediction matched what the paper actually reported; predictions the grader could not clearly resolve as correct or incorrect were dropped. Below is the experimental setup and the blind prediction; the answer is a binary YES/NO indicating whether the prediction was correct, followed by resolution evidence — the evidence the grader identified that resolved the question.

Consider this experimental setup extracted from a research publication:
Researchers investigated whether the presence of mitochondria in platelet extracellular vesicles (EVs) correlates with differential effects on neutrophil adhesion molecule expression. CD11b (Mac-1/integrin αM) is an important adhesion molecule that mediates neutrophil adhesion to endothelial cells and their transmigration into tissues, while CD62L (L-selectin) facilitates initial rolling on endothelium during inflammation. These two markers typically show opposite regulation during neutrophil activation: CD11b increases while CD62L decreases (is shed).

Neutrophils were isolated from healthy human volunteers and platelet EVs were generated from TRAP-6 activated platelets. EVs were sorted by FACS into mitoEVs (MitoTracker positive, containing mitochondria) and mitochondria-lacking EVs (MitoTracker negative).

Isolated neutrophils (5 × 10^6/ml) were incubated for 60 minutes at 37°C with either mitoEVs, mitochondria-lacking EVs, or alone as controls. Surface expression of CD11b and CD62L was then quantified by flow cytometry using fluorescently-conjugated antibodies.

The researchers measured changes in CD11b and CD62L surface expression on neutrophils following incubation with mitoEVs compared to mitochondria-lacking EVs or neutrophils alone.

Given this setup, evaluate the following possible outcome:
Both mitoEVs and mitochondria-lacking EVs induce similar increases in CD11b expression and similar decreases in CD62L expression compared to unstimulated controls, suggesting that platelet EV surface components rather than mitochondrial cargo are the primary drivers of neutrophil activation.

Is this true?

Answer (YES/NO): NO